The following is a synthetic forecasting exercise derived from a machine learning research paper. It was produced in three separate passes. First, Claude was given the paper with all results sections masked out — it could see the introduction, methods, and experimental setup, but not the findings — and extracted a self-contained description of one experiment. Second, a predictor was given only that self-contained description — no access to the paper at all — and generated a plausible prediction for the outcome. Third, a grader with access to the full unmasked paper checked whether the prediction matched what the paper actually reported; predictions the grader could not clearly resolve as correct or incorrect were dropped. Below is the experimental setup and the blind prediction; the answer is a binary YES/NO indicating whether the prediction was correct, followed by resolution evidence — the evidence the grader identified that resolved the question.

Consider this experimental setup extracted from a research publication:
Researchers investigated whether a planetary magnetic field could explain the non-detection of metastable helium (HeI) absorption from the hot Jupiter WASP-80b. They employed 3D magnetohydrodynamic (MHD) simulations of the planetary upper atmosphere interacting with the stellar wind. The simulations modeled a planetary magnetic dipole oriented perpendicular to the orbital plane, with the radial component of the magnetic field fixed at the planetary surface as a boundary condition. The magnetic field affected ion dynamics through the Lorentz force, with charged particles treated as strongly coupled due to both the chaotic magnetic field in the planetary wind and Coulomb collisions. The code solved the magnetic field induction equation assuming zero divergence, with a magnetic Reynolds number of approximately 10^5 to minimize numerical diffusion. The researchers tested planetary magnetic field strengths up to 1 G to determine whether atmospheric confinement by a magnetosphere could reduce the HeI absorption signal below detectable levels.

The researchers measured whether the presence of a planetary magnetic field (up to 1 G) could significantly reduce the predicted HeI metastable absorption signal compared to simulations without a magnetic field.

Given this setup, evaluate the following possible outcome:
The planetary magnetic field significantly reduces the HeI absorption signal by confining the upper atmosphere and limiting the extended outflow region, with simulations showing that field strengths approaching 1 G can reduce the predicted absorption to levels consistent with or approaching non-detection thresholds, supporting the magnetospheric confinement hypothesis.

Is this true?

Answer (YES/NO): NO